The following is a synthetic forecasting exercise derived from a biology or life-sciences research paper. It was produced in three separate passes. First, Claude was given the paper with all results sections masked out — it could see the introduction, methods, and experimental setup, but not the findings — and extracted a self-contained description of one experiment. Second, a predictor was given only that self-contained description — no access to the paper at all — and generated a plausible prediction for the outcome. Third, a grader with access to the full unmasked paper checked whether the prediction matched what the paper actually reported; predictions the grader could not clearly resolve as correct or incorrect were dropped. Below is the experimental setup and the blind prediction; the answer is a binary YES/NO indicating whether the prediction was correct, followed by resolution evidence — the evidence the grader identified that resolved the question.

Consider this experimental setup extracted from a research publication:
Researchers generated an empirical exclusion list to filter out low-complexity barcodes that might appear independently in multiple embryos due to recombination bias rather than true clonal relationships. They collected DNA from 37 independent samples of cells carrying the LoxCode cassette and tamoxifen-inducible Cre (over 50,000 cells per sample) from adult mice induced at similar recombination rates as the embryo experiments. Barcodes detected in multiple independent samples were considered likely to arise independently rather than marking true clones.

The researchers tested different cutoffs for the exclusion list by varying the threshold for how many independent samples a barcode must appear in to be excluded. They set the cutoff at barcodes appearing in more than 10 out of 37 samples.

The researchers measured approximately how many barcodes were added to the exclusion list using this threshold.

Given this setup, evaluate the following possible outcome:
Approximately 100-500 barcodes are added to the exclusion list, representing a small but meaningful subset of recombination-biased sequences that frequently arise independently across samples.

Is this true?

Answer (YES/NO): NO